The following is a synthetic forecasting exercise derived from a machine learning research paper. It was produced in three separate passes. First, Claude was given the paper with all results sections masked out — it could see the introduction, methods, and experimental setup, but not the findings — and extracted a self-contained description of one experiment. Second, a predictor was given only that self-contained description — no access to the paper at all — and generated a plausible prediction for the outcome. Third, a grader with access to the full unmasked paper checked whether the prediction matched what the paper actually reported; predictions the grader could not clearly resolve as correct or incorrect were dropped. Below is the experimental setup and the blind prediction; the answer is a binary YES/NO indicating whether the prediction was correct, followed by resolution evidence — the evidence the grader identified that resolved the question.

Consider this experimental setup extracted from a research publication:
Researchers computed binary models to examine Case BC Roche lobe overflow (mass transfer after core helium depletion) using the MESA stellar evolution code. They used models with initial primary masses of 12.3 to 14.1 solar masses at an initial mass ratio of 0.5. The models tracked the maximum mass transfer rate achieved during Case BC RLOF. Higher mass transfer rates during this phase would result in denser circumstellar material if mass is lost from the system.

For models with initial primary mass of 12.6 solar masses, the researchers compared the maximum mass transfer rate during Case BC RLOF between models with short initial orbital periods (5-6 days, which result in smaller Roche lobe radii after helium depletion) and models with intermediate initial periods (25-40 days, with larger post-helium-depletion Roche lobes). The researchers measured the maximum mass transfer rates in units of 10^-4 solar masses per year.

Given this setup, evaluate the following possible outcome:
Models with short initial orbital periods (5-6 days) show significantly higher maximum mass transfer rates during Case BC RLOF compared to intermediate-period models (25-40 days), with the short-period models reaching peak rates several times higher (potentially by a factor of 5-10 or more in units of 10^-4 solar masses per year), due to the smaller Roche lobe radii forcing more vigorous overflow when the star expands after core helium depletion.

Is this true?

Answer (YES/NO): NO